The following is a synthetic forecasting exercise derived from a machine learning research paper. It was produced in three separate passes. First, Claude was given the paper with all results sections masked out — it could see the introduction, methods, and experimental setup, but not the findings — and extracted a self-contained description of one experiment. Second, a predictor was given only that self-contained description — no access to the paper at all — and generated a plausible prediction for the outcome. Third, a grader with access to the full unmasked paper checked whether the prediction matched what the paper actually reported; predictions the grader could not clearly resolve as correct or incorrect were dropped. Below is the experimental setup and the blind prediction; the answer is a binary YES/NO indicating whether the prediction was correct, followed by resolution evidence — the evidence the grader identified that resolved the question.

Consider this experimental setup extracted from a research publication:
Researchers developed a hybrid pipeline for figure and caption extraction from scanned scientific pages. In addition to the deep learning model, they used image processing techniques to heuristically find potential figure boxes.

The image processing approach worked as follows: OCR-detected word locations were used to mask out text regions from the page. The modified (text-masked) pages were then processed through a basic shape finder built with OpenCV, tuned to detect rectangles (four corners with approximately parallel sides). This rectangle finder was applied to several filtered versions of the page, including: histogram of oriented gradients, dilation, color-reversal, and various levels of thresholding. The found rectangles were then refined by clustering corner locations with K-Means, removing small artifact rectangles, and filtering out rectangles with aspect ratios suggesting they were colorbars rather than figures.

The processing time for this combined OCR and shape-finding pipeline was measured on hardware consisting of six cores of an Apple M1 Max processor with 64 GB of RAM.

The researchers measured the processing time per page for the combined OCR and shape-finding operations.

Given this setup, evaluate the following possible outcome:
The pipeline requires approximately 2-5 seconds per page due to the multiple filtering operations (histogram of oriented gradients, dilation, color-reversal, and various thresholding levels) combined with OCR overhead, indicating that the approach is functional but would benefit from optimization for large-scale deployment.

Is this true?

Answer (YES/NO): NO